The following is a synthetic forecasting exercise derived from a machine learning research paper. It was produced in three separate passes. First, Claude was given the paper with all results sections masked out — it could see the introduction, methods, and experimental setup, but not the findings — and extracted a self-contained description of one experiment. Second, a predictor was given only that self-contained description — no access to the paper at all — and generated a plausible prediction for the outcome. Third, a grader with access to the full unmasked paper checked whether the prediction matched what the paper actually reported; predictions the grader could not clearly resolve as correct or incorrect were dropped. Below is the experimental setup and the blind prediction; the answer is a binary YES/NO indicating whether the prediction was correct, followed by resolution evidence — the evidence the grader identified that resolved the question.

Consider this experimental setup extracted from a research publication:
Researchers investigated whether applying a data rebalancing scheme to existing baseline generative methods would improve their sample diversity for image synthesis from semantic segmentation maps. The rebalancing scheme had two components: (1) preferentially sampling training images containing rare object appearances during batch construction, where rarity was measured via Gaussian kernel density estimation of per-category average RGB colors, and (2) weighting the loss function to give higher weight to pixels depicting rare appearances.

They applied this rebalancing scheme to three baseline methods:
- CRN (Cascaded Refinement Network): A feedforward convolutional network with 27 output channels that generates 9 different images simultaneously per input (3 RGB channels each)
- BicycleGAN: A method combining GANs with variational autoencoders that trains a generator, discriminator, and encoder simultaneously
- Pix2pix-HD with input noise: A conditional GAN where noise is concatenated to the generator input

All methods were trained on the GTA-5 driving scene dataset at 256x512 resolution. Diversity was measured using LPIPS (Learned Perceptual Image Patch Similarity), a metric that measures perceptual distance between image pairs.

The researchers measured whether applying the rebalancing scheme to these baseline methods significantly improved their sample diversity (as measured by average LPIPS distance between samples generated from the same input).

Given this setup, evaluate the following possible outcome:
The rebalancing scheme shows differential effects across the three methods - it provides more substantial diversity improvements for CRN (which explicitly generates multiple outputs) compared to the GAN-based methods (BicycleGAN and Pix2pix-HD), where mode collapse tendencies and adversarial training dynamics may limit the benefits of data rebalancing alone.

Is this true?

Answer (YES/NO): NO